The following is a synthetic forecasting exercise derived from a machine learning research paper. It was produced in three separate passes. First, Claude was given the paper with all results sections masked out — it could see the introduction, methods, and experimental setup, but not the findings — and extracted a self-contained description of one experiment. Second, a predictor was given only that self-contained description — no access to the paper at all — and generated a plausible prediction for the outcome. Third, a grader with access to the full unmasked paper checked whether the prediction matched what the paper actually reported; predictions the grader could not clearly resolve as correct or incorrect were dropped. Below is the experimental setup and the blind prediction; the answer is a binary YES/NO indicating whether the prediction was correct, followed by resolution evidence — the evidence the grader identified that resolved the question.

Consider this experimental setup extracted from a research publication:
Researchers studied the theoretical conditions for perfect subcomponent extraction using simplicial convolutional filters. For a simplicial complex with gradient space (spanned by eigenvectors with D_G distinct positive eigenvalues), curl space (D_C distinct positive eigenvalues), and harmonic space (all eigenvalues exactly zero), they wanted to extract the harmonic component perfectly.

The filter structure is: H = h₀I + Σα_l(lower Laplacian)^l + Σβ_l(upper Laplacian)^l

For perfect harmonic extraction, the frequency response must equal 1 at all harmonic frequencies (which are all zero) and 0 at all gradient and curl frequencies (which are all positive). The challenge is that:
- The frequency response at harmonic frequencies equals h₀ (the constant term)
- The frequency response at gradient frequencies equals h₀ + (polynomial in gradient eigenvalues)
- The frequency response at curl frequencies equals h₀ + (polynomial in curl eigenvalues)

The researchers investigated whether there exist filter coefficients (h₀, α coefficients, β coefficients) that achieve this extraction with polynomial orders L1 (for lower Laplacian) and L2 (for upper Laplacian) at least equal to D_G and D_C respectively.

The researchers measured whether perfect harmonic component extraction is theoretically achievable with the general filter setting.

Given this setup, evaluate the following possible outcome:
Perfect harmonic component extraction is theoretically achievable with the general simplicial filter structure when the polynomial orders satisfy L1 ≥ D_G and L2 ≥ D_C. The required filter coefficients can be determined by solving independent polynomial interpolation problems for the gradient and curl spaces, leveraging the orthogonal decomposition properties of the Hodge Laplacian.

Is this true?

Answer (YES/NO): YES